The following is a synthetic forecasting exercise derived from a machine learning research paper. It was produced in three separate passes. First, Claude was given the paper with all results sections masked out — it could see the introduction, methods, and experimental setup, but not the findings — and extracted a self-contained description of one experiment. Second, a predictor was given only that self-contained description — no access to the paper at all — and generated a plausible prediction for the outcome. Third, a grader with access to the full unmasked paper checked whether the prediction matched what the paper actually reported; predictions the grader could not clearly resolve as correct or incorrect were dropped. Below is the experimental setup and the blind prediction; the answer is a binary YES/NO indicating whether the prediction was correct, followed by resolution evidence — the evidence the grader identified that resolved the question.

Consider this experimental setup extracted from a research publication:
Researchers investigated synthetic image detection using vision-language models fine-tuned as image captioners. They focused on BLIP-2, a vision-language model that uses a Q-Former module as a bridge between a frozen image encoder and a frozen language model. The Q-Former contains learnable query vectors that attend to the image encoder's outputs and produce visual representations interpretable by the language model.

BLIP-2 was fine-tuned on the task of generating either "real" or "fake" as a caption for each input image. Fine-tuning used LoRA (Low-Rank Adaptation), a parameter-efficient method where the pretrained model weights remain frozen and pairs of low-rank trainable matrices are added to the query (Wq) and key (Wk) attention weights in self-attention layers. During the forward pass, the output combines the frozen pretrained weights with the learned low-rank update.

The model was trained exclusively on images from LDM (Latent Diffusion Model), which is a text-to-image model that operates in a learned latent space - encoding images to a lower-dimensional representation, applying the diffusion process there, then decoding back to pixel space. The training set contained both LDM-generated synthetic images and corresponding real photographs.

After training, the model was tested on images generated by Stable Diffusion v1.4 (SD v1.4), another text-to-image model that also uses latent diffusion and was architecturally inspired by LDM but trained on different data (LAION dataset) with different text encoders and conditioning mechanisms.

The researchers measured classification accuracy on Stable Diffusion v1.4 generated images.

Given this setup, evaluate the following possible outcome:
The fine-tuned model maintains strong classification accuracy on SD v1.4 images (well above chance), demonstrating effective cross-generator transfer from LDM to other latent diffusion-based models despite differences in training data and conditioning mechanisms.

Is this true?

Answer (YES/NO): YES